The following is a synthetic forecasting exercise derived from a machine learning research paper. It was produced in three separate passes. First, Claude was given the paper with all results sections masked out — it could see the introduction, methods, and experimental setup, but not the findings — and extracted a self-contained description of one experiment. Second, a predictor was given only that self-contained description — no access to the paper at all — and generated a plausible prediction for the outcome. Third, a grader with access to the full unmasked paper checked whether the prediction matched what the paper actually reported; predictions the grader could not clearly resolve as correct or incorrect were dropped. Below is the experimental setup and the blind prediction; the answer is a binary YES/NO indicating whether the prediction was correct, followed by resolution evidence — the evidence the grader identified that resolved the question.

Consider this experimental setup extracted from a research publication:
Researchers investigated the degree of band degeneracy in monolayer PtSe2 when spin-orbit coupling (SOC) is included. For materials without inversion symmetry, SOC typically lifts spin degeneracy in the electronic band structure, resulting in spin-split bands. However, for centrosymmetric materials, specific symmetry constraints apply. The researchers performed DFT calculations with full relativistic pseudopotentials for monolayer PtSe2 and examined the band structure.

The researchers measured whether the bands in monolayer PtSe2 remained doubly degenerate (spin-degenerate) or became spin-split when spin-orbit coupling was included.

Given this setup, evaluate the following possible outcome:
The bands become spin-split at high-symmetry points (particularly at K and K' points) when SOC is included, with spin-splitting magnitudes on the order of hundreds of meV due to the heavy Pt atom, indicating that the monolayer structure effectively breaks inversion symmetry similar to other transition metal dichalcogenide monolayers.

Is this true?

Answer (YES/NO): NO